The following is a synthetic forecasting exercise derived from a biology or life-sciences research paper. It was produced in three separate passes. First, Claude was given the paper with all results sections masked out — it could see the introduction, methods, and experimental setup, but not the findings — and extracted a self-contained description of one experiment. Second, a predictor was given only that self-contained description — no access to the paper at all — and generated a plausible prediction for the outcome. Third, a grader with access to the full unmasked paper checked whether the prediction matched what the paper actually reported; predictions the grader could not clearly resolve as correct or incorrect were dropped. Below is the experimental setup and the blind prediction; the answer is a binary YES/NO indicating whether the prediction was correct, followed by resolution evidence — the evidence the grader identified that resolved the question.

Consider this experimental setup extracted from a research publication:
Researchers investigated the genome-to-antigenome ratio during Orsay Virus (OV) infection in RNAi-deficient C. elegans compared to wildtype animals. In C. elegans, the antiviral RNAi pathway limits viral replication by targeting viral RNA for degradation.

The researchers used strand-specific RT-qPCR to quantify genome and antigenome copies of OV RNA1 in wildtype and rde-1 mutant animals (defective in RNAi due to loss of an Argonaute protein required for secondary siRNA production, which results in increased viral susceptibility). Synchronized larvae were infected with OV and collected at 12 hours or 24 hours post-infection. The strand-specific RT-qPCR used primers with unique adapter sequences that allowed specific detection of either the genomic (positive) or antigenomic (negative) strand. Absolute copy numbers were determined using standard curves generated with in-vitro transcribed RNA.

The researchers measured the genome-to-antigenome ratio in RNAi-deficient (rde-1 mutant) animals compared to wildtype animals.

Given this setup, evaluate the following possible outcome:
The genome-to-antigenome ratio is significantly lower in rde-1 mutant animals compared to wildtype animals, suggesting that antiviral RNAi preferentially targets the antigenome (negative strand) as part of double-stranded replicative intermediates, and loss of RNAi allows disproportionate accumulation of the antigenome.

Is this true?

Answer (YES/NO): NO